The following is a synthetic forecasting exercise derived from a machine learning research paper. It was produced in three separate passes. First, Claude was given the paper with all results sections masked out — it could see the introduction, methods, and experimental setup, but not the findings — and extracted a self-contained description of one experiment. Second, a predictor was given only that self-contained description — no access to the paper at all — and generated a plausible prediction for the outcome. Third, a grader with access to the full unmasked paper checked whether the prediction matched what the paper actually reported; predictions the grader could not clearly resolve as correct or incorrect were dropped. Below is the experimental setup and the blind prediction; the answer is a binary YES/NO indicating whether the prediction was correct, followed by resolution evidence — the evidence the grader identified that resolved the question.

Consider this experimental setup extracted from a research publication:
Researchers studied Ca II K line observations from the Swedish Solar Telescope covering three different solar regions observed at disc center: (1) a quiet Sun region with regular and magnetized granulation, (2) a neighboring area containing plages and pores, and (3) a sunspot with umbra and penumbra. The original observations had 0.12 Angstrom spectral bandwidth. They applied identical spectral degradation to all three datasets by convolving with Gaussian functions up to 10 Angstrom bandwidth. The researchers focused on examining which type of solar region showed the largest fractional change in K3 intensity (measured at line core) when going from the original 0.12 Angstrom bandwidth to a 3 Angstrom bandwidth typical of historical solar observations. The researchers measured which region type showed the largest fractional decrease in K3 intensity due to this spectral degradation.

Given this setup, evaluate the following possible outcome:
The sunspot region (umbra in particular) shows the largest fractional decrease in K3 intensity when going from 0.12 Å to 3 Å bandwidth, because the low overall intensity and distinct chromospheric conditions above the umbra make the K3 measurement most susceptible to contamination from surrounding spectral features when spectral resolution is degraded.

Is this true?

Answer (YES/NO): YES